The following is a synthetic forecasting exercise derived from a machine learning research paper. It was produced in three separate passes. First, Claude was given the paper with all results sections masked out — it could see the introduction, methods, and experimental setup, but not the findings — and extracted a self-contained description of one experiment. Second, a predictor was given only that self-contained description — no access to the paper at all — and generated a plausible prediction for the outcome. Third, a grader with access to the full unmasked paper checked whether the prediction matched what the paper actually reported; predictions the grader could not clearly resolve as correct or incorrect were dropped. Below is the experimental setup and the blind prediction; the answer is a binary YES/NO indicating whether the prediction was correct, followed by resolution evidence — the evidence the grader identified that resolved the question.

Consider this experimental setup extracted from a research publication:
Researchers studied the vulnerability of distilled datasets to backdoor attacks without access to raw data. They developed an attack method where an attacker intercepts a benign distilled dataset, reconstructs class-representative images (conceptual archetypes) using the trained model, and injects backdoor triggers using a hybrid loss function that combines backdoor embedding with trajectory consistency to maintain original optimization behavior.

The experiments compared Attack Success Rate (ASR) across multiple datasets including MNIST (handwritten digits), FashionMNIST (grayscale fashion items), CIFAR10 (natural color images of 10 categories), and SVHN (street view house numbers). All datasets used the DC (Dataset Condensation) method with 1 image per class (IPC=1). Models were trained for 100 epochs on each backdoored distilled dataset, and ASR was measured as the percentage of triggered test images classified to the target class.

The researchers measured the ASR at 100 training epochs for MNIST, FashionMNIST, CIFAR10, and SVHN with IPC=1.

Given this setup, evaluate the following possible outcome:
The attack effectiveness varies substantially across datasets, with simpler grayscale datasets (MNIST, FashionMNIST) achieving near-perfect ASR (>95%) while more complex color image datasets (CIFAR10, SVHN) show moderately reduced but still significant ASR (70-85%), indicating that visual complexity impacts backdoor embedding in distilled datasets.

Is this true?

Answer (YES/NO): NO